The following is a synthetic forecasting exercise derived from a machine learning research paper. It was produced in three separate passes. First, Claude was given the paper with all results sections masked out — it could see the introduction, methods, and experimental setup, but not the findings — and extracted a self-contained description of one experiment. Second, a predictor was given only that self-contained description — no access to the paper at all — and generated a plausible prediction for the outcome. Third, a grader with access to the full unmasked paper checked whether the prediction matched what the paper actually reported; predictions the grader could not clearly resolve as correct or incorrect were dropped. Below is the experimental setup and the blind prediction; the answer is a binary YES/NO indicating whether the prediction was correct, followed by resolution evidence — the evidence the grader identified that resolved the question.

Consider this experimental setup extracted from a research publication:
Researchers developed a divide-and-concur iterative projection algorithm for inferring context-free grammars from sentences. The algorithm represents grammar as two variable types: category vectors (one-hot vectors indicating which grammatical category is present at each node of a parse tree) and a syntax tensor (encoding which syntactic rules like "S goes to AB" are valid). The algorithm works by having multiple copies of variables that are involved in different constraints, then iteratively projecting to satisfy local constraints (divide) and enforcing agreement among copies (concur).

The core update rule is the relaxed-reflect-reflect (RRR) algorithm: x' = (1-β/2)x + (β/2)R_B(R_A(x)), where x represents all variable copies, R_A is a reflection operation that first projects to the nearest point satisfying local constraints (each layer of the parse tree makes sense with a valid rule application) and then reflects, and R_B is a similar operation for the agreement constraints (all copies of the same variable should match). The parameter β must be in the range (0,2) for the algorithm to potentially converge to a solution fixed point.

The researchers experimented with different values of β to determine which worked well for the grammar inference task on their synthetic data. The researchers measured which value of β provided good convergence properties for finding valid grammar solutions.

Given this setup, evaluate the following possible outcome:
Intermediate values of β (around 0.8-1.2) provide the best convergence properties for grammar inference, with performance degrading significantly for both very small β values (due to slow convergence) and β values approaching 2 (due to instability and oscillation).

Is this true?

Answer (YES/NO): NO